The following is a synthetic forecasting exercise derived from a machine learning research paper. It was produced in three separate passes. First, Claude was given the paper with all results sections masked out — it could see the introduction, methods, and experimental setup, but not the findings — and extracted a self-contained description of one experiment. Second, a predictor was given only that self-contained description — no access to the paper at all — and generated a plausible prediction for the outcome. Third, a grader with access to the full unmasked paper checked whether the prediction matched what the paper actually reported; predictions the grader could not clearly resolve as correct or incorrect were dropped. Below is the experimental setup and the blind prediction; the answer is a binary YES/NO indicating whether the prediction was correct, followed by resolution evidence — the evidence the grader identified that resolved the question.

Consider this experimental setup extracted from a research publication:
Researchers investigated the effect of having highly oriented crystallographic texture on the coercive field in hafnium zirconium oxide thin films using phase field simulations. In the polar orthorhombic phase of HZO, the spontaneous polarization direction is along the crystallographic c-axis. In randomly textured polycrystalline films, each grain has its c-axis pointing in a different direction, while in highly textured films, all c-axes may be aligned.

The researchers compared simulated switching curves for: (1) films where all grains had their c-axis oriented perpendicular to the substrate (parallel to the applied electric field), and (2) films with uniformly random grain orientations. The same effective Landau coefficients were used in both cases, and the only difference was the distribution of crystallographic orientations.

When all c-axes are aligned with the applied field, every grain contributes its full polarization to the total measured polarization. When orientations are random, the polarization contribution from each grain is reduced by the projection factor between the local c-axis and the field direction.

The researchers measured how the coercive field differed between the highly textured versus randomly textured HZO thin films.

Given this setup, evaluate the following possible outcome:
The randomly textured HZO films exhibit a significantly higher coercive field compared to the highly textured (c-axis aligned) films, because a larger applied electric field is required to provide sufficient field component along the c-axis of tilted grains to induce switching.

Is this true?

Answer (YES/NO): YES